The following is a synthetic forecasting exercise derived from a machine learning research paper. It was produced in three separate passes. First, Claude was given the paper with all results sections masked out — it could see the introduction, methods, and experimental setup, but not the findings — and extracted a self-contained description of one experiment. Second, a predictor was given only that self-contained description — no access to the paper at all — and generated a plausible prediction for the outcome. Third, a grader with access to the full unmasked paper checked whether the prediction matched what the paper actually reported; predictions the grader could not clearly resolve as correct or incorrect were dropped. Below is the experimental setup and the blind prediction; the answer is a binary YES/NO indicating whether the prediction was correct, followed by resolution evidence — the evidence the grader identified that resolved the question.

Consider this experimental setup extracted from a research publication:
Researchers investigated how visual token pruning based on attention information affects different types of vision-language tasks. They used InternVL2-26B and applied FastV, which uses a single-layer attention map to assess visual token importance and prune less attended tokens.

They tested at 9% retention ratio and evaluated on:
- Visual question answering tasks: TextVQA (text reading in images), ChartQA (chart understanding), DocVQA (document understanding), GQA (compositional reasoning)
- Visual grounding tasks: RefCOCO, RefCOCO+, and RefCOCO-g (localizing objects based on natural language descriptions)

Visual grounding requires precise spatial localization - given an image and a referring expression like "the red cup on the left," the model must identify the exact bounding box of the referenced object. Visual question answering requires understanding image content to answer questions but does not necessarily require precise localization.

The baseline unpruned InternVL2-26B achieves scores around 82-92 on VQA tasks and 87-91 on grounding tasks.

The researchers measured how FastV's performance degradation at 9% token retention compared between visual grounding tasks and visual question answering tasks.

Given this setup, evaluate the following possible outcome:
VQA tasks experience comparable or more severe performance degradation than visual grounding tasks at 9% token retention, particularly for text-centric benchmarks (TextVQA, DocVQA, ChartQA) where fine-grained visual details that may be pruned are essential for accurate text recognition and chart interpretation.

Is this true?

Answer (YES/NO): NO